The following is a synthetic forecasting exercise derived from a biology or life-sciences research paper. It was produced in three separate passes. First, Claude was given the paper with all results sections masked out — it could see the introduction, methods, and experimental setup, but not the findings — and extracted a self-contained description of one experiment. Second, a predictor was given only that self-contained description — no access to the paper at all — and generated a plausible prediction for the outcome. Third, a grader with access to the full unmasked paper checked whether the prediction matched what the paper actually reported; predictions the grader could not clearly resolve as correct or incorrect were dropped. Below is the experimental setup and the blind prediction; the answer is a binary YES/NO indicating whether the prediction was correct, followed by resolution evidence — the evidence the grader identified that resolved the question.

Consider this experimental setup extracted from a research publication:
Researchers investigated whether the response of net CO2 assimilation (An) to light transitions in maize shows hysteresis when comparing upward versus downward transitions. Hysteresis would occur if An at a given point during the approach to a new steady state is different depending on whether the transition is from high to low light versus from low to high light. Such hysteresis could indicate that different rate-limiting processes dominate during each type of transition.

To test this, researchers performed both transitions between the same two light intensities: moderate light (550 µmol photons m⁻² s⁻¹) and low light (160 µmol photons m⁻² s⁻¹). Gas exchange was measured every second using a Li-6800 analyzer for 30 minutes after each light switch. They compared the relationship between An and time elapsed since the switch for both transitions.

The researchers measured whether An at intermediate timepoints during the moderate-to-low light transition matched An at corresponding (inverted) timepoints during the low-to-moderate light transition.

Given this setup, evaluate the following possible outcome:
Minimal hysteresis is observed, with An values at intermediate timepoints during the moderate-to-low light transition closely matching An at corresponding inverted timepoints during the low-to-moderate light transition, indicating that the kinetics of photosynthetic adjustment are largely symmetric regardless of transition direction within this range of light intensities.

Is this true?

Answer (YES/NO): NO